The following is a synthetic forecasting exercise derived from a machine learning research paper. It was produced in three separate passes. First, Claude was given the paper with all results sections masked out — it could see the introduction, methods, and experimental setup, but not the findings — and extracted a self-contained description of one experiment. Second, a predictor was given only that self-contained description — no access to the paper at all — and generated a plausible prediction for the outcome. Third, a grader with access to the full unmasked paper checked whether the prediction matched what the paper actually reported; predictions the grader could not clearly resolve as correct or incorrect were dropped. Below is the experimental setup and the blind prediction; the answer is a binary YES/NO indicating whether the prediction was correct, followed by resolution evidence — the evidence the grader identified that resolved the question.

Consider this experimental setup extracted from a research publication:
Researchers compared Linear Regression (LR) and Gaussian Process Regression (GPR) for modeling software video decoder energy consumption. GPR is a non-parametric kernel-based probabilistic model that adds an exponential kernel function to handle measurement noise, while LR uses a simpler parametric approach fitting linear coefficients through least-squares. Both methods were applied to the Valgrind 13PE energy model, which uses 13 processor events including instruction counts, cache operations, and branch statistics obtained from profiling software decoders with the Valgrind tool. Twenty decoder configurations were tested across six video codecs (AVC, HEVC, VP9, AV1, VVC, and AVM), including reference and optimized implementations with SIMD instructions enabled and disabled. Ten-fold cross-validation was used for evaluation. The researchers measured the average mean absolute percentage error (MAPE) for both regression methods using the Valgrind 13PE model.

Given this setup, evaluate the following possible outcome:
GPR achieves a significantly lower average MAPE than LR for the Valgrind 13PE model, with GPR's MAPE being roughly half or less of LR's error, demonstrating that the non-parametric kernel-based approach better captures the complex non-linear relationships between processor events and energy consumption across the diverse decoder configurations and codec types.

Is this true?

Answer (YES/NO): NO